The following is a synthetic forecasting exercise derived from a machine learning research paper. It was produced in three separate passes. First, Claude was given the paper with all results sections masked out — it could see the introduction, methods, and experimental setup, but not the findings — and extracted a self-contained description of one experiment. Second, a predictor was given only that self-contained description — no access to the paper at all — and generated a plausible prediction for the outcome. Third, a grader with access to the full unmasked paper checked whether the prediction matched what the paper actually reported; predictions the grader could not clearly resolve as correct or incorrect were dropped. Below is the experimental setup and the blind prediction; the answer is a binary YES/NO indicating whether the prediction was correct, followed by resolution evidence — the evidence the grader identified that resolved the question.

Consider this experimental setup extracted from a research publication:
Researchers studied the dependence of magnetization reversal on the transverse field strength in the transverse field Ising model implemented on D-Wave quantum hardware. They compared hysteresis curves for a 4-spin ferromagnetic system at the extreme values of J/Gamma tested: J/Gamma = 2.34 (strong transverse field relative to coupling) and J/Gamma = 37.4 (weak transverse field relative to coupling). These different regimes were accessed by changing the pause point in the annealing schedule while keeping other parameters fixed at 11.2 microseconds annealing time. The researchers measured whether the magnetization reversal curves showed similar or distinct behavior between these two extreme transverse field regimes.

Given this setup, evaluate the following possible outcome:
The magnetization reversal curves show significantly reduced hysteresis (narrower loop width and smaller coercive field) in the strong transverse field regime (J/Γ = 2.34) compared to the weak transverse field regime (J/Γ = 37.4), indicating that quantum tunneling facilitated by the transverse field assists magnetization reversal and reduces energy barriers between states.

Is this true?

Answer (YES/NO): NO